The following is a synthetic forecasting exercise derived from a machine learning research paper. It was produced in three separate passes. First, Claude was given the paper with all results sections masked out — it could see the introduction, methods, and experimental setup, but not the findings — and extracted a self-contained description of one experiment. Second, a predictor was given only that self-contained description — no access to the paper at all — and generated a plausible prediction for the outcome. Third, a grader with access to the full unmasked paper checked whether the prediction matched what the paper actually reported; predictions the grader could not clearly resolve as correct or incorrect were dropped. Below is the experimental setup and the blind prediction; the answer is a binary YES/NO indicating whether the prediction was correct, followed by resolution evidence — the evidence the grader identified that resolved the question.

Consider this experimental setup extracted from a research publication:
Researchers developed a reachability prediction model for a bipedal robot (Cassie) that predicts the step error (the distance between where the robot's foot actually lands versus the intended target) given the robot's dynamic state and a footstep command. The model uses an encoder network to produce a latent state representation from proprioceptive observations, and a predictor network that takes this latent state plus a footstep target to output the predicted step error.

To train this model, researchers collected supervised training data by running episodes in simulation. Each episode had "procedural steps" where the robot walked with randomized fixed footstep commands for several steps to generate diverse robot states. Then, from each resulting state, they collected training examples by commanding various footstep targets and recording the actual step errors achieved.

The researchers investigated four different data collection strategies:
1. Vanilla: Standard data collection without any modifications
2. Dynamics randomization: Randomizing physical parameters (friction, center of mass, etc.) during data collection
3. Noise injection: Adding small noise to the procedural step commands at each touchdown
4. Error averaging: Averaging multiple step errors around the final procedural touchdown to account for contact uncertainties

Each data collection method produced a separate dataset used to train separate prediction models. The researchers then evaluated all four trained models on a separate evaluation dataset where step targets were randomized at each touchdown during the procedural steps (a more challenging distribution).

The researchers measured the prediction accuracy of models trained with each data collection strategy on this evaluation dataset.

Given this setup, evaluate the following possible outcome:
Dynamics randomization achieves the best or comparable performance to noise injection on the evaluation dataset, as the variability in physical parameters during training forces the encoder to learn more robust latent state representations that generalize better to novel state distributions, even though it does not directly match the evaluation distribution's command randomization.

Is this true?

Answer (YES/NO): NO